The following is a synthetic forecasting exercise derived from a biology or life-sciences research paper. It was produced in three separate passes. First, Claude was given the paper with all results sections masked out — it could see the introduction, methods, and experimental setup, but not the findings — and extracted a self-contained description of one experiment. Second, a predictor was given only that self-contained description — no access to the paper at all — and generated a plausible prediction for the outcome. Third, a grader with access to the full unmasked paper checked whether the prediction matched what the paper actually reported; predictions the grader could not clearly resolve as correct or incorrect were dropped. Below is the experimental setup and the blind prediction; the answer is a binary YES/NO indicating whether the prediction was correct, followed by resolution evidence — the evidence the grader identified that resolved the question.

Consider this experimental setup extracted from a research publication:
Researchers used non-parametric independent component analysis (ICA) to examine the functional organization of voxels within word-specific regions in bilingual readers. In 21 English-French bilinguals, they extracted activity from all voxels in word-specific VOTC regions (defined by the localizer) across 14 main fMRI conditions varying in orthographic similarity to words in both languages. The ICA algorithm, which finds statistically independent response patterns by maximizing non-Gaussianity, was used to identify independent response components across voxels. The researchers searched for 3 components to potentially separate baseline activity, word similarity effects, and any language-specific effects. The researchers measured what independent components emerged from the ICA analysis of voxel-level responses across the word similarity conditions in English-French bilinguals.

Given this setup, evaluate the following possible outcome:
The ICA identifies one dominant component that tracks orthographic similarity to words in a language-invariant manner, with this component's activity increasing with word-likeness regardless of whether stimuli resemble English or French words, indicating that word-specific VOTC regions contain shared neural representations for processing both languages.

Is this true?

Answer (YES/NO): YES